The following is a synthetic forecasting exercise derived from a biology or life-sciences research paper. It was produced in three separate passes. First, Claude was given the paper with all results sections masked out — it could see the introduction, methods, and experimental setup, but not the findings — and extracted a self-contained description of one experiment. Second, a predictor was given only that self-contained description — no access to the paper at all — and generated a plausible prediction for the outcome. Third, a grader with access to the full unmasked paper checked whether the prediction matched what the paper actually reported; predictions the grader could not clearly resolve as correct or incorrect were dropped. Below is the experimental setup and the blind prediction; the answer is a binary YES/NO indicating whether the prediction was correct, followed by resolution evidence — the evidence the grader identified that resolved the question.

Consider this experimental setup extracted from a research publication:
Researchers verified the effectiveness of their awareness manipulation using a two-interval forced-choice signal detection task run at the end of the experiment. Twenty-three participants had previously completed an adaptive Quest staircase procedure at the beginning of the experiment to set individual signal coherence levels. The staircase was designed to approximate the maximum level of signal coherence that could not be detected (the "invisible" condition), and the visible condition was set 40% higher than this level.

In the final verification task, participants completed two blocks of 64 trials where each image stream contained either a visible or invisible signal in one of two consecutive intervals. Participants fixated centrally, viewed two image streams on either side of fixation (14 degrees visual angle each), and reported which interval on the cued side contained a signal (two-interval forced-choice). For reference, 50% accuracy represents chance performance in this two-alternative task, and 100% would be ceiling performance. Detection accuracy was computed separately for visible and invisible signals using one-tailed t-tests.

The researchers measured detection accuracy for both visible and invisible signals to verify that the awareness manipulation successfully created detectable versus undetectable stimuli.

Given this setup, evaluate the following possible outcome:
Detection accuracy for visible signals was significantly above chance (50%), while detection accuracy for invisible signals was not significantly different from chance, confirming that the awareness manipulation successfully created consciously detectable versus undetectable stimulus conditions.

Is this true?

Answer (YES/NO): YES